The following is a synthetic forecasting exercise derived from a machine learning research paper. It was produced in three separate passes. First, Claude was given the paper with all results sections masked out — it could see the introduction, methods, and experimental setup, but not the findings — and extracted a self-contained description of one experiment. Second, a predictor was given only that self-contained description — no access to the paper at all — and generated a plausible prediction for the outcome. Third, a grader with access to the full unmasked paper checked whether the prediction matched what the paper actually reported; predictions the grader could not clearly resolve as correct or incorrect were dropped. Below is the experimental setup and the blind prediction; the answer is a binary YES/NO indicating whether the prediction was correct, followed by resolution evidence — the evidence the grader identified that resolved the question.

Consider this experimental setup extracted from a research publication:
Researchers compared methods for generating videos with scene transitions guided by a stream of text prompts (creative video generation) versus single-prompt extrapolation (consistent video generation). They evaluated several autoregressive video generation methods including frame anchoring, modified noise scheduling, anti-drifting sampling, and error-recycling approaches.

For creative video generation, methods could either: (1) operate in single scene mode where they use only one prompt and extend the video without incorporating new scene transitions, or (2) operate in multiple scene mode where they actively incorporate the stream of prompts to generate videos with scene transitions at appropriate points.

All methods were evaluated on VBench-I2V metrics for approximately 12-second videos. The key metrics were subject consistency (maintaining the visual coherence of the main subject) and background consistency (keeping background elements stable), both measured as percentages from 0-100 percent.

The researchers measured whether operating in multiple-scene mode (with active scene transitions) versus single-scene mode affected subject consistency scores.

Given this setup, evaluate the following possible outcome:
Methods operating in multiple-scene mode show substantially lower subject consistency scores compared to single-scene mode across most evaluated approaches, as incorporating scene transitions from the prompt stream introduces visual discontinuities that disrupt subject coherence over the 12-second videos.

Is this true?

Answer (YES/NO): YES